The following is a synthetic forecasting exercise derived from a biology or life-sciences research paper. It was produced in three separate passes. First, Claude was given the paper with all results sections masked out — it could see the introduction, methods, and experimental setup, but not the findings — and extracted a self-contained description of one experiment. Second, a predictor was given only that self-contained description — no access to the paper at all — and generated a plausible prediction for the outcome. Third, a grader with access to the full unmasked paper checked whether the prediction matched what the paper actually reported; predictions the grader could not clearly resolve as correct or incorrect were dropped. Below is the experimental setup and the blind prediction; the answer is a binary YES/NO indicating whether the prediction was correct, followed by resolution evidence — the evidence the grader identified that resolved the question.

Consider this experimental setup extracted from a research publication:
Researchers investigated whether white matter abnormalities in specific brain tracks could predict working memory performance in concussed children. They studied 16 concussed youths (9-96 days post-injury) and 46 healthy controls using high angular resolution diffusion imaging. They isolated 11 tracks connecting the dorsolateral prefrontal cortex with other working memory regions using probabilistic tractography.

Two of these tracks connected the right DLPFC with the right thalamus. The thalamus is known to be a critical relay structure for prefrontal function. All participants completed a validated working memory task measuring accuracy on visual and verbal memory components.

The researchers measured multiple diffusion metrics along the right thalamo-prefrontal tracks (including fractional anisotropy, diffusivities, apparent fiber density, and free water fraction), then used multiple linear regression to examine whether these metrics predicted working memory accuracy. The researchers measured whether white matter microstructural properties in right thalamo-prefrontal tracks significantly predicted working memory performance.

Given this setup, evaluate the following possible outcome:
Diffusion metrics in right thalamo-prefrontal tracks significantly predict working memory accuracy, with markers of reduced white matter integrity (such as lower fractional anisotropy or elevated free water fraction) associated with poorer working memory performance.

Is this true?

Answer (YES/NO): YES